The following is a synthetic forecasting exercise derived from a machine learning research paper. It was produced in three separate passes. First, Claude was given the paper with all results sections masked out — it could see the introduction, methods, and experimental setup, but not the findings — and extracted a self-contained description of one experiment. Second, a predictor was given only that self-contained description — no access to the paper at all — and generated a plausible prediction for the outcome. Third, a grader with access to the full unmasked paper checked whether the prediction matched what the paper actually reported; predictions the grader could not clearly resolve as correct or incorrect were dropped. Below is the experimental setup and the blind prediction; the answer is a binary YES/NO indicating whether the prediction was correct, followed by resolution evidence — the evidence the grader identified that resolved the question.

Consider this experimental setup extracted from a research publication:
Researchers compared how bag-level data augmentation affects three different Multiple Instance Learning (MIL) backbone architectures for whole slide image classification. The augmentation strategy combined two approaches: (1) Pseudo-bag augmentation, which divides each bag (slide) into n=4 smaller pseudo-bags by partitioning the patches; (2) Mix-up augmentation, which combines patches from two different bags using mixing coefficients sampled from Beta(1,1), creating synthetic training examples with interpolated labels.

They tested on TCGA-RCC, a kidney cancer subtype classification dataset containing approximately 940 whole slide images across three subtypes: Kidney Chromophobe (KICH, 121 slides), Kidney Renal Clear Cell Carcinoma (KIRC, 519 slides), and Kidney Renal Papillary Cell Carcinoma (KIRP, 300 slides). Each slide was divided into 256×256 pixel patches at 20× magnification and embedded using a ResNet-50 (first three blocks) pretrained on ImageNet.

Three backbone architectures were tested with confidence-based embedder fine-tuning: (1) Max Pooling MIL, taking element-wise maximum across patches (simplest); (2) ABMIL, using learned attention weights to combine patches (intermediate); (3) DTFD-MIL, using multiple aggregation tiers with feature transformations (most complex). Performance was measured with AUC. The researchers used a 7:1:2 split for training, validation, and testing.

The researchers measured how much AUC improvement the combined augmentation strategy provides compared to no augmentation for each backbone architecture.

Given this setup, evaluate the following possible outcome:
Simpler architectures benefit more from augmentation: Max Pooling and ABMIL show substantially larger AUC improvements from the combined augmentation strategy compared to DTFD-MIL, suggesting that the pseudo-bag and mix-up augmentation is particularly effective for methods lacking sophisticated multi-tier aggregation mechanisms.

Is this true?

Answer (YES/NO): NO